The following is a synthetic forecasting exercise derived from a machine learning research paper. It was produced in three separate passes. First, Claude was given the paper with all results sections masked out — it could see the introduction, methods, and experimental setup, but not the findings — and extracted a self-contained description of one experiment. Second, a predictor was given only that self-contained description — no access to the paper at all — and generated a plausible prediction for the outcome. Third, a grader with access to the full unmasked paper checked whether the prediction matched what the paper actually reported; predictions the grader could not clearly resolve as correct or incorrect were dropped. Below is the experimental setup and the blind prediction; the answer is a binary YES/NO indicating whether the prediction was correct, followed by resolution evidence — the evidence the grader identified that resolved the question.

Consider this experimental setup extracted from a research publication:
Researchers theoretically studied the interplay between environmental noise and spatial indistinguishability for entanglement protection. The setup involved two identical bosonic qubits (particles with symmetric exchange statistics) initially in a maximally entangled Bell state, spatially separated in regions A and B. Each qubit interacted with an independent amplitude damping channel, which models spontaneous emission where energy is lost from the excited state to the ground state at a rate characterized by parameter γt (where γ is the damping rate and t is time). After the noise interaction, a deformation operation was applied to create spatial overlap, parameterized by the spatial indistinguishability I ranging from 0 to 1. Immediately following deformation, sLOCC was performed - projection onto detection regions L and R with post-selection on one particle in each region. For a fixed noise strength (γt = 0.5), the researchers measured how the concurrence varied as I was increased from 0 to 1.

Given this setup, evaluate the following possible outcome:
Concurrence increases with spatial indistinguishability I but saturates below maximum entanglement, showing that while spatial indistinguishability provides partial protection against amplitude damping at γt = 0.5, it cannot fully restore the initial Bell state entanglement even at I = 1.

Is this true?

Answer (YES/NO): NO